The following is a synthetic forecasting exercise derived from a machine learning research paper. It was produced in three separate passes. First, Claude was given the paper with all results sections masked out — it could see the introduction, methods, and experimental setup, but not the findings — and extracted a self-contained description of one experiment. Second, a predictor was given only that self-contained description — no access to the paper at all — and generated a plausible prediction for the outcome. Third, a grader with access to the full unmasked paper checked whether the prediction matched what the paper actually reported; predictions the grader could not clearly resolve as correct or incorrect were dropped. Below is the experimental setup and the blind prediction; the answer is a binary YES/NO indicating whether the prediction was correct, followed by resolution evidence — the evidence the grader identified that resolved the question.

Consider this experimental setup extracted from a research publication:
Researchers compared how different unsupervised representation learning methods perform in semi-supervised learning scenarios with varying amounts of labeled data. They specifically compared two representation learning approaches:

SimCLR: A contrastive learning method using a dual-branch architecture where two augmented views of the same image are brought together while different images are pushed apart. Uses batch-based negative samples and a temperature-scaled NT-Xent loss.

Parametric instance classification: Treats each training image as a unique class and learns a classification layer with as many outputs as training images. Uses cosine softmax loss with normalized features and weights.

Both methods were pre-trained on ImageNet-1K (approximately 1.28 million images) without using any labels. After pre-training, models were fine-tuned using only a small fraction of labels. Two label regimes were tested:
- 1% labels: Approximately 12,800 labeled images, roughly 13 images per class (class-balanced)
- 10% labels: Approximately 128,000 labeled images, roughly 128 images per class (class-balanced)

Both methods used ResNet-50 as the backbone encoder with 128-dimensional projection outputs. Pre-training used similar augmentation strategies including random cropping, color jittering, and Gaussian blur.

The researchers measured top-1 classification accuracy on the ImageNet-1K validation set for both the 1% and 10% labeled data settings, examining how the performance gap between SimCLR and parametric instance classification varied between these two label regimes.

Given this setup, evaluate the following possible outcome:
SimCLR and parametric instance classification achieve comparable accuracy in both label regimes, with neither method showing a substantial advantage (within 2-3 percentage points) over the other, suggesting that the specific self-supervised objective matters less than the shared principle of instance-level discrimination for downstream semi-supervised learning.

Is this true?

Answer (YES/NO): NO